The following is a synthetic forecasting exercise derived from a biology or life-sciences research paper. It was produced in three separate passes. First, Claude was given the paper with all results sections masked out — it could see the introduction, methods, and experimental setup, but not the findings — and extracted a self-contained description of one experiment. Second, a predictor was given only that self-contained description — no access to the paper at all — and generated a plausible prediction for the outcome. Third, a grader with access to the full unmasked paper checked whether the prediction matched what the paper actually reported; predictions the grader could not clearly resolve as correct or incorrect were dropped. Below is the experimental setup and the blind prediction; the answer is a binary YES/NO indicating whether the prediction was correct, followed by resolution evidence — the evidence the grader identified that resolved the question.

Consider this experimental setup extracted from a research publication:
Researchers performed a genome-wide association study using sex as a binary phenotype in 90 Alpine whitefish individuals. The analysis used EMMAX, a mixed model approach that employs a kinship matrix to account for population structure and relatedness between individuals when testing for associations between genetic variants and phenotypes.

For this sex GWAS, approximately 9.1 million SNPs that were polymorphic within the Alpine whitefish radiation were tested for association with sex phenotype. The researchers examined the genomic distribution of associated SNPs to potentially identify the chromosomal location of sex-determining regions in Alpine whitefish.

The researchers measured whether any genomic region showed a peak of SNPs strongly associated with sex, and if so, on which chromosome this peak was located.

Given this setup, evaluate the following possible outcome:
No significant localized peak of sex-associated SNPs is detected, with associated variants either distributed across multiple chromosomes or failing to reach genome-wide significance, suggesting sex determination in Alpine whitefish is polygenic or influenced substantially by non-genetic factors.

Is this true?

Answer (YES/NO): NO